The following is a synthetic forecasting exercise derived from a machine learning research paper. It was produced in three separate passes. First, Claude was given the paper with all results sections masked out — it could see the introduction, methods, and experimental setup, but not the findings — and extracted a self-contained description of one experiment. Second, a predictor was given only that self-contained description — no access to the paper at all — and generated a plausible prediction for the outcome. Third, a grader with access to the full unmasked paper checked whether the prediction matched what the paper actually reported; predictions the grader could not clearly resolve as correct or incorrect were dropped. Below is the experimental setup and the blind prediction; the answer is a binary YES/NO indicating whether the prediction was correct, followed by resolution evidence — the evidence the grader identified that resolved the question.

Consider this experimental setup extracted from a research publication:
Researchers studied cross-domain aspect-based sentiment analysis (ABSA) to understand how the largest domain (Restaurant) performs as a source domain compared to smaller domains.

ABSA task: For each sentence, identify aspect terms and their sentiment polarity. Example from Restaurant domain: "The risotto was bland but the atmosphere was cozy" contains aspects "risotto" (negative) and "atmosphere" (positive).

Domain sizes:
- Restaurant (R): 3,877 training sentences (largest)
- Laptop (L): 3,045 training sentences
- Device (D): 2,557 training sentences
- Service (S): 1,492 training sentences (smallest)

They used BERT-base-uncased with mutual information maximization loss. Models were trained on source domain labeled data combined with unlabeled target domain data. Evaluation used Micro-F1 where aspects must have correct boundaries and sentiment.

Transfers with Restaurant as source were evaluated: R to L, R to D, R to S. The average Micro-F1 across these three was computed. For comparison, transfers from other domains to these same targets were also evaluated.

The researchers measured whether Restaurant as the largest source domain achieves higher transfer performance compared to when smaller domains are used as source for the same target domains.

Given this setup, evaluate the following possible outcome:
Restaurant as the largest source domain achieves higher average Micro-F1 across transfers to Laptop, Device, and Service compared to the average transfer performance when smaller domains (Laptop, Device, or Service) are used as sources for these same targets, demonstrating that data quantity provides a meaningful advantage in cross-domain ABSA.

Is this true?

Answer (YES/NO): NO